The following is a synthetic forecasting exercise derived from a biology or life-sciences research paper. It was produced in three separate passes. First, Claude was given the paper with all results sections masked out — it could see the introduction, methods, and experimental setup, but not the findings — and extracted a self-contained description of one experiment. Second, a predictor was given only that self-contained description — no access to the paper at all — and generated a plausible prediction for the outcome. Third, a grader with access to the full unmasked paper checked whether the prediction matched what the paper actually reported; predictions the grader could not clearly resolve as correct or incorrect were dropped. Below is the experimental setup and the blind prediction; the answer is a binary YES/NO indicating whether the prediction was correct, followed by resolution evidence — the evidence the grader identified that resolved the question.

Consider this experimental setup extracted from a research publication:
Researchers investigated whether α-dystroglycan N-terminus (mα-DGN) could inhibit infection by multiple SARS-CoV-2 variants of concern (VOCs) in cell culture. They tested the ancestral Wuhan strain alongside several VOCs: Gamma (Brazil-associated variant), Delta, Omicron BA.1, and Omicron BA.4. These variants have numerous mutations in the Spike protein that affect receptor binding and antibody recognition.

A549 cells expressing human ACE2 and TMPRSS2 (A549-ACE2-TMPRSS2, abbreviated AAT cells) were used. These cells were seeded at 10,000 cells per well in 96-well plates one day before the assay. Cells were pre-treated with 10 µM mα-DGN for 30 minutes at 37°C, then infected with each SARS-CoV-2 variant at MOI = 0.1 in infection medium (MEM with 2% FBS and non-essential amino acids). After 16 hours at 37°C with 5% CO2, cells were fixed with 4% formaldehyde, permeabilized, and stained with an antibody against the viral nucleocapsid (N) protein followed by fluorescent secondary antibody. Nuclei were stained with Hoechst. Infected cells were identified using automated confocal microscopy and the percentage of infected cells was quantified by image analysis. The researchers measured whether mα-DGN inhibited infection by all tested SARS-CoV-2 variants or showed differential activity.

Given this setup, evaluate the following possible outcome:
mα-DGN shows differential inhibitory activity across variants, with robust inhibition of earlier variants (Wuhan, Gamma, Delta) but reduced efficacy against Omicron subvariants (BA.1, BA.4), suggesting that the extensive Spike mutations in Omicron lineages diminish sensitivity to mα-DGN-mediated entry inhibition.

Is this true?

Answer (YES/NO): NO